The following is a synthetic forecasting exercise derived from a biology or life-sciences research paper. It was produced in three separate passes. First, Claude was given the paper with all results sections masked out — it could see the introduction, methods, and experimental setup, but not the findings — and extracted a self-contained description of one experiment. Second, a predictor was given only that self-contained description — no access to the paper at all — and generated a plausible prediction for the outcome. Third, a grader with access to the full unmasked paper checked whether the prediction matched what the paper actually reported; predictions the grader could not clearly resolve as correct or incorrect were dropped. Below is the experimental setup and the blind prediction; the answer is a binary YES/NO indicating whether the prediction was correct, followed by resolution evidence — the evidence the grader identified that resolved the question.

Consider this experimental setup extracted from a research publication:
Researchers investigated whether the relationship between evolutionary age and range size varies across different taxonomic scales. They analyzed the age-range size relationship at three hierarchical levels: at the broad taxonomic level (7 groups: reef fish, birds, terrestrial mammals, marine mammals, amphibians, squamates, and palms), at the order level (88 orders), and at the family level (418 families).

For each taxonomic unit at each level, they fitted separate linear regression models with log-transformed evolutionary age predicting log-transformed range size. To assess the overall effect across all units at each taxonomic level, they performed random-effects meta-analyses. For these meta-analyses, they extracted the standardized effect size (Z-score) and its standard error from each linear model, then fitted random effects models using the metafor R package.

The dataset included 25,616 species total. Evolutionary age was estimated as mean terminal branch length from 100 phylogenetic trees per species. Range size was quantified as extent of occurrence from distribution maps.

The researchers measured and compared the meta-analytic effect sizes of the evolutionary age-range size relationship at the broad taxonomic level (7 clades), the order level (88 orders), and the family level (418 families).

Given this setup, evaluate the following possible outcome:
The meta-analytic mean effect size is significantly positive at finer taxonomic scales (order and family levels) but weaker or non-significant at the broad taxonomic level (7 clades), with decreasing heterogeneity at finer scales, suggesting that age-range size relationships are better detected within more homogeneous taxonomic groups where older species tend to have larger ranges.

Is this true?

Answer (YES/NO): NO